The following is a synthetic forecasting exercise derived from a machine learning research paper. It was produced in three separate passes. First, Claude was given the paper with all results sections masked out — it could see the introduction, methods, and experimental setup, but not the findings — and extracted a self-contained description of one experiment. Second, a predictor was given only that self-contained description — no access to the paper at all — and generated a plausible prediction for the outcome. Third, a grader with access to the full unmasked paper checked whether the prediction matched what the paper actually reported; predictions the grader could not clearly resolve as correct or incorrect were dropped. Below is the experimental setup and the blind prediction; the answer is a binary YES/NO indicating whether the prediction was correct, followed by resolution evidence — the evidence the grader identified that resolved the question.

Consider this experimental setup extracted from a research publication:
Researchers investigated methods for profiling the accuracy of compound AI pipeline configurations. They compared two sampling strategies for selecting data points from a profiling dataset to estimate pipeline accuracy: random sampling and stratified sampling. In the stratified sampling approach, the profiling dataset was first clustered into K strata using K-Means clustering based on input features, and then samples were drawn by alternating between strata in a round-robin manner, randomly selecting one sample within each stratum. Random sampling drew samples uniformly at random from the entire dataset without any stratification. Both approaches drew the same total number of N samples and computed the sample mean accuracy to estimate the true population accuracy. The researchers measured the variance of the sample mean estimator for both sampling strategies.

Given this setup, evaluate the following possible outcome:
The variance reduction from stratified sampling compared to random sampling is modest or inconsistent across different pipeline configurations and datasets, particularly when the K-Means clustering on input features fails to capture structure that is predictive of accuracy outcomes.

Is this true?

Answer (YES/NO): NO